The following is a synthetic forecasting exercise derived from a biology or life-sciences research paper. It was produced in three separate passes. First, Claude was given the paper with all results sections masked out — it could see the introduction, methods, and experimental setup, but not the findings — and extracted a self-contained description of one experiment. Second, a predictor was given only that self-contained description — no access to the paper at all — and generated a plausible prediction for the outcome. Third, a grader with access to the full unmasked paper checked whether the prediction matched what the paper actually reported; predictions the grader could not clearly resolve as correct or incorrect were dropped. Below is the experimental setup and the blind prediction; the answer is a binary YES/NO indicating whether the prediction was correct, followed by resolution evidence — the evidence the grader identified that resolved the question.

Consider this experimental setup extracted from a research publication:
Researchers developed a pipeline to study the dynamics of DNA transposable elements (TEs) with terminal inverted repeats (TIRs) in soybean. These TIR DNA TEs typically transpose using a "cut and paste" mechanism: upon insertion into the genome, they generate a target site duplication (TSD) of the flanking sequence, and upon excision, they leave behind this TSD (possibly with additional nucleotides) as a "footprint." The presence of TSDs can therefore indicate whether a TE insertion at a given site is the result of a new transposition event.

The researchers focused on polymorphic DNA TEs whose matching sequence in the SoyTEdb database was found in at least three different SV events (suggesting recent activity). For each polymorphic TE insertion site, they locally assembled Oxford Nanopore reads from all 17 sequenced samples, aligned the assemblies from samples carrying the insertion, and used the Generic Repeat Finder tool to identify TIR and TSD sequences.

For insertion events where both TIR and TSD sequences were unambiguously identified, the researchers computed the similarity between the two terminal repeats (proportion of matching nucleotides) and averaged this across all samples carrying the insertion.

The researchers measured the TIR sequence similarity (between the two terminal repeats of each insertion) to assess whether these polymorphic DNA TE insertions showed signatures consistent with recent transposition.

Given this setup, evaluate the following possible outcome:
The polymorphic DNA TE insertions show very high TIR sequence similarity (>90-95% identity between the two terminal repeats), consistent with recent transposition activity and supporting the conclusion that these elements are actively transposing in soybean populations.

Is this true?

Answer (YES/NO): NO